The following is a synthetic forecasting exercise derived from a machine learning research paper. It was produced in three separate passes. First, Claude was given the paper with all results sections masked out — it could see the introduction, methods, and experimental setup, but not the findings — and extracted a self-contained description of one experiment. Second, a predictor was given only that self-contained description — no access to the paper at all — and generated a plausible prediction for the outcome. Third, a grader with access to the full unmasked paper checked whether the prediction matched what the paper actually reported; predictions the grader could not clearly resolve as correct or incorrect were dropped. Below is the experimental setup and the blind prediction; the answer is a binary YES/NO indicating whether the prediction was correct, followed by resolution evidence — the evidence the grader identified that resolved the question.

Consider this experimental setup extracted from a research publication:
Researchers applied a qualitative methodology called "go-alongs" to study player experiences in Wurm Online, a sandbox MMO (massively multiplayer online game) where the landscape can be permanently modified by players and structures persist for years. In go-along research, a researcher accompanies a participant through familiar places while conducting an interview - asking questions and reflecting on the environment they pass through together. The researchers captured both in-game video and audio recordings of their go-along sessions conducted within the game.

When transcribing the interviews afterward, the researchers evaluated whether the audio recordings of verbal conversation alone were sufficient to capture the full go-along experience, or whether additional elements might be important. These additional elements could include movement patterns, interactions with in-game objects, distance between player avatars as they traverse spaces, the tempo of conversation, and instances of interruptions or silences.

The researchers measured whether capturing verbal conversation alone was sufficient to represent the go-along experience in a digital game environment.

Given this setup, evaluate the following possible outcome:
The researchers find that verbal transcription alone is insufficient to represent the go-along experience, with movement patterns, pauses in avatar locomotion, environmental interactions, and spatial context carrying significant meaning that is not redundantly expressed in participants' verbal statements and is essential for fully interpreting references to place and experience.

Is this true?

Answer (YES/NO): YES